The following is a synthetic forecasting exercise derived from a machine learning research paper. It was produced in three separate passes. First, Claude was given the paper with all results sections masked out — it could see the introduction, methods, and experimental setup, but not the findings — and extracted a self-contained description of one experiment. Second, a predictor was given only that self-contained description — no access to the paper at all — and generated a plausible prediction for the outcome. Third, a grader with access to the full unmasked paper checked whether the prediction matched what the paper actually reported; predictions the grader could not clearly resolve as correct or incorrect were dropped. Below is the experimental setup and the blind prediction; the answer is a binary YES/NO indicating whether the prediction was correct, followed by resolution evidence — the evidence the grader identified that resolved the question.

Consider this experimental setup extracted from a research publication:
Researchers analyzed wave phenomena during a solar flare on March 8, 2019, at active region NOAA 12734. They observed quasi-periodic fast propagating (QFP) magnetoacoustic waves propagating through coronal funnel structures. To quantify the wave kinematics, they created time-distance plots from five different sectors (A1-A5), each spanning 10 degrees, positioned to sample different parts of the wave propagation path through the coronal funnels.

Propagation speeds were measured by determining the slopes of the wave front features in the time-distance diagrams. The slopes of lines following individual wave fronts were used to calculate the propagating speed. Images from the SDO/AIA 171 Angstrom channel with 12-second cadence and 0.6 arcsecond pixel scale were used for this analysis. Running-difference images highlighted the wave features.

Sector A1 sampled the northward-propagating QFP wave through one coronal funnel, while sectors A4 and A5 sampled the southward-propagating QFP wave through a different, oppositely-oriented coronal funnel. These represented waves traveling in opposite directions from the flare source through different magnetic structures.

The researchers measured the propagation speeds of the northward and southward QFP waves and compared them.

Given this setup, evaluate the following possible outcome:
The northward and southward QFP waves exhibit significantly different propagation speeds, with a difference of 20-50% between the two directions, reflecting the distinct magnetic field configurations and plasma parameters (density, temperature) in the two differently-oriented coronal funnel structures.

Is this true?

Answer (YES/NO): NO